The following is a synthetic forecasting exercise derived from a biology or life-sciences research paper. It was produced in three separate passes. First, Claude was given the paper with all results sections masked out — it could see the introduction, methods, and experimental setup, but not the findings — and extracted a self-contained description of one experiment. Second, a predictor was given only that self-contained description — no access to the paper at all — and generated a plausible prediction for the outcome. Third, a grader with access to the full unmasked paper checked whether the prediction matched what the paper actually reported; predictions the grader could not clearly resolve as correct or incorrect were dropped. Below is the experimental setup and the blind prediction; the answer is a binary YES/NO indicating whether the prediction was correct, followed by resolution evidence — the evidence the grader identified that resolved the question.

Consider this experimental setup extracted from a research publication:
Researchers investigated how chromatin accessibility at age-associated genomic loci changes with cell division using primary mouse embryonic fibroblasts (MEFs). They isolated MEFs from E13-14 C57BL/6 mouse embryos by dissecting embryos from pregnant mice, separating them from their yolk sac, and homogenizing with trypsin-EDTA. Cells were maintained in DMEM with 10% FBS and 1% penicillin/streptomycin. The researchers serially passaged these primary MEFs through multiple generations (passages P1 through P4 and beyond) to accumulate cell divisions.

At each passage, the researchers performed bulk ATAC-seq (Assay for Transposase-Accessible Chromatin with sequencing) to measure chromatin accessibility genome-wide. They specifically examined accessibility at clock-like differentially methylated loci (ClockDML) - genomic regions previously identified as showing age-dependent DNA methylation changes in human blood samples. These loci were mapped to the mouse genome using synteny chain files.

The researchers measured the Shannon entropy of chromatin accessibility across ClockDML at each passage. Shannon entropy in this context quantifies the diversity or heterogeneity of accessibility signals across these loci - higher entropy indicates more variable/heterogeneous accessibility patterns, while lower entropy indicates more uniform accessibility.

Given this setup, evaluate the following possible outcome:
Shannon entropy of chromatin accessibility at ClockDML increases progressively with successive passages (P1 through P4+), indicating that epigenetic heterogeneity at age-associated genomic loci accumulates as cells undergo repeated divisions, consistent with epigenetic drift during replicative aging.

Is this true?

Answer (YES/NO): NO